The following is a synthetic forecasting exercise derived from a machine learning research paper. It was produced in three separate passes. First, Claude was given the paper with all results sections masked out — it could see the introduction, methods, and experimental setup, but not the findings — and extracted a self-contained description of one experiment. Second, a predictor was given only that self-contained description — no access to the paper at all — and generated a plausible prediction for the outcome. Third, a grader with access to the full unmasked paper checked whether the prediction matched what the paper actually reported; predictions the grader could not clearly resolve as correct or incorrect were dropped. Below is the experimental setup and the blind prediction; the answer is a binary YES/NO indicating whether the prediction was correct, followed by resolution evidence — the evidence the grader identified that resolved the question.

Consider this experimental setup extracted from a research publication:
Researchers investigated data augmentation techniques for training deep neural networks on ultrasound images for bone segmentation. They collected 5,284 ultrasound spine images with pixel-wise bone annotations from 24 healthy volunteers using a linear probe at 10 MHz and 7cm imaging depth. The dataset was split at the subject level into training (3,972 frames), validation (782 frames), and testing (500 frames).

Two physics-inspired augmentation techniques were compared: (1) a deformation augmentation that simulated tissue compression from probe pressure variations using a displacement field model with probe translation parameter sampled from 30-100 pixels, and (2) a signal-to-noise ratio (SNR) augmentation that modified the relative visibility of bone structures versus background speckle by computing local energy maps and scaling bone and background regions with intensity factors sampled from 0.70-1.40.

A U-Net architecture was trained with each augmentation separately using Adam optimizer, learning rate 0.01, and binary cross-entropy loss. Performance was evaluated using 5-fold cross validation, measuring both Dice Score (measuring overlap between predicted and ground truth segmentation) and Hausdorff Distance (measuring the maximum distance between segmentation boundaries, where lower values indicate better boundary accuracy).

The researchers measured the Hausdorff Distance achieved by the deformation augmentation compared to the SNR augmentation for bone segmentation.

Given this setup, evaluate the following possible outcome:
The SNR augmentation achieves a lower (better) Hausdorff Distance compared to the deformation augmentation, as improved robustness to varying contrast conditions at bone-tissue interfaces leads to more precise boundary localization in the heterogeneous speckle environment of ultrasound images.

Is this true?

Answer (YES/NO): YES